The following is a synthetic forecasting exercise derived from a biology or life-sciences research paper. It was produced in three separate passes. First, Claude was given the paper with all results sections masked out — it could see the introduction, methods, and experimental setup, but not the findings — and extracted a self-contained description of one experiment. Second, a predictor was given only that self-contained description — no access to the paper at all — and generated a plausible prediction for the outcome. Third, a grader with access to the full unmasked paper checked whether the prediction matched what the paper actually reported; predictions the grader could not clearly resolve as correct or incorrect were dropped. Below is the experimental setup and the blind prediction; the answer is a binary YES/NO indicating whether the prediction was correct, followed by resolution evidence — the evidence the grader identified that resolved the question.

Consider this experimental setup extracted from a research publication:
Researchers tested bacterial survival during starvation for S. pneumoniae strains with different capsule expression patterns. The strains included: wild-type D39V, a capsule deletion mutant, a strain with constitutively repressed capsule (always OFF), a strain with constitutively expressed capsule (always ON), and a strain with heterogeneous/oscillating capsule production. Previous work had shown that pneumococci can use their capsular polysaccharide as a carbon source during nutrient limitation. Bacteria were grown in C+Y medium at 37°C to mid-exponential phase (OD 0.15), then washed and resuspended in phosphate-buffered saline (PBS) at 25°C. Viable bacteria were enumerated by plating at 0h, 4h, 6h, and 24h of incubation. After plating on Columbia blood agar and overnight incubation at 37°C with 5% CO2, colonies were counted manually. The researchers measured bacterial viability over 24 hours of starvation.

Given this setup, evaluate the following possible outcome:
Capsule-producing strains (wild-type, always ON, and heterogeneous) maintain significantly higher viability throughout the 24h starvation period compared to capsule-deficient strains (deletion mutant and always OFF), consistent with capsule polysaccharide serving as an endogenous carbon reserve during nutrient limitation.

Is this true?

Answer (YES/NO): YES